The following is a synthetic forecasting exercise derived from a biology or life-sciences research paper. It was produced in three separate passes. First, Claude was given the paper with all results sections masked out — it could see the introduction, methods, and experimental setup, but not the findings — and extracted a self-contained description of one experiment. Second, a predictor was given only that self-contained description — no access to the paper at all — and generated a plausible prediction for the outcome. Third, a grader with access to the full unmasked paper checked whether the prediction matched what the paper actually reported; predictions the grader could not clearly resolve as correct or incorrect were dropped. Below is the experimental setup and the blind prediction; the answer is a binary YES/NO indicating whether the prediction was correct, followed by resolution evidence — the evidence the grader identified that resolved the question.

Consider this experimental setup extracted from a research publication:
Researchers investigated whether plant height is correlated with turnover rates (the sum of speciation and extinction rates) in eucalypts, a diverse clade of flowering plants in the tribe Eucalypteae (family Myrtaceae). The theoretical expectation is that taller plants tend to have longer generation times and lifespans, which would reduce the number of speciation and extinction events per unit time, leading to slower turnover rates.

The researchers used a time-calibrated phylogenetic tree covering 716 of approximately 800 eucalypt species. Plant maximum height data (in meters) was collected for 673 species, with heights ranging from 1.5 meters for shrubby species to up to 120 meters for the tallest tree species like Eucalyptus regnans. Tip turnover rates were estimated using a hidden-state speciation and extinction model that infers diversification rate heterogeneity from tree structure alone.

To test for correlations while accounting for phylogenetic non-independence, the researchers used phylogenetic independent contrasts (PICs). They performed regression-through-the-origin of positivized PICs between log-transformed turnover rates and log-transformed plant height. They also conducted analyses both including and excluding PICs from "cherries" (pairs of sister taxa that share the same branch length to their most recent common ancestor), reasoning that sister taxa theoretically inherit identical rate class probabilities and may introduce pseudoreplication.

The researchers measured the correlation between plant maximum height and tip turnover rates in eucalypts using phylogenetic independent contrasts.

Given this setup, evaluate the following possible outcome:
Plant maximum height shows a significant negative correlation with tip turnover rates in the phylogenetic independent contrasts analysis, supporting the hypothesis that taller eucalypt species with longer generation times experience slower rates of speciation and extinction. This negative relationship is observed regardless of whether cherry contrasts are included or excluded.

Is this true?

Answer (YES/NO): NO